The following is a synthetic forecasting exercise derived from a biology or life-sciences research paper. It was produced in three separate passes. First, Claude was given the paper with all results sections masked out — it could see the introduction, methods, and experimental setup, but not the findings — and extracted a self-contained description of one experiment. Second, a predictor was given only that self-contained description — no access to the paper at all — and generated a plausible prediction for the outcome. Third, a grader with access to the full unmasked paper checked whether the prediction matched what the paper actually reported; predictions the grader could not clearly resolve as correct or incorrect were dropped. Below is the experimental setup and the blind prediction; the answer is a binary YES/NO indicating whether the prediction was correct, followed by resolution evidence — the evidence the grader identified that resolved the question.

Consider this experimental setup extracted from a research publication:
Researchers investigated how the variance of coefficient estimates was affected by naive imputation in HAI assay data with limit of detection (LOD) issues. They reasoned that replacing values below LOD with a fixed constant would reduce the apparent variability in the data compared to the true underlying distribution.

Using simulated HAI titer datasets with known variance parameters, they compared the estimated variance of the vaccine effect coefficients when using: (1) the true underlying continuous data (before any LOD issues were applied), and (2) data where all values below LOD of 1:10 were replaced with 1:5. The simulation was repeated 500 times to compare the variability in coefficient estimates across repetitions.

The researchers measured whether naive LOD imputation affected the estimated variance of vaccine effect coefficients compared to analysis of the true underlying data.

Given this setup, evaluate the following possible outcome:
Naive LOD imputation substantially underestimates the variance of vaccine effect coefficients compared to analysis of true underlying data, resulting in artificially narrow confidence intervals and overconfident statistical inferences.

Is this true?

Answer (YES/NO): YES